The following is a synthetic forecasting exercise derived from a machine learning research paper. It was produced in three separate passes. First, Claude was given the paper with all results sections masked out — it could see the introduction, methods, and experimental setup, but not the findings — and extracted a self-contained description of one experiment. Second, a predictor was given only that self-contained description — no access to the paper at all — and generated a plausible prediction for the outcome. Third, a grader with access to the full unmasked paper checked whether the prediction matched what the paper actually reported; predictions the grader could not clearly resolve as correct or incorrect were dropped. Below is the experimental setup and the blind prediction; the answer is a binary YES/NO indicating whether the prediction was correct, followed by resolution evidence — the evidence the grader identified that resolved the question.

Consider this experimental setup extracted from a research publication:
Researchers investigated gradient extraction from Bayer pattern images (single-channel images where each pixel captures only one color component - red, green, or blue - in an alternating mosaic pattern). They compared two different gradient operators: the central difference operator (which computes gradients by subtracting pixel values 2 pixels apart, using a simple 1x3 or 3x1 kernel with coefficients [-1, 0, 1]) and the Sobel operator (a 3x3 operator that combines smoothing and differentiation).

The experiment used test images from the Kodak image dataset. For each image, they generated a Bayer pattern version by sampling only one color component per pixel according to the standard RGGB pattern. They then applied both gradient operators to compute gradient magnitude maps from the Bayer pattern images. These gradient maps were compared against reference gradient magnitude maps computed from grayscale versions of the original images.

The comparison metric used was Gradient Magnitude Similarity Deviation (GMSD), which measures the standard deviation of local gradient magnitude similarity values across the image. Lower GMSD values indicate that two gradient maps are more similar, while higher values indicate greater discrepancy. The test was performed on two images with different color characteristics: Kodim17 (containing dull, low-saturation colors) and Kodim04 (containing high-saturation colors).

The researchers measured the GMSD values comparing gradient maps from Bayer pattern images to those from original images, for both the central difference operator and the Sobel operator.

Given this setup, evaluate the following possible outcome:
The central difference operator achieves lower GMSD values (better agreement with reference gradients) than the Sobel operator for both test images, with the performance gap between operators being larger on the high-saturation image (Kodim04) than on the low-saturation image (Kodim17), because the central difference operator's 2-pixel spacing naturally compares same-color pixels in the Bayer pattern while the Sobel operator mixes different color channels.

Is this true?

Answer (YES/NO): YES